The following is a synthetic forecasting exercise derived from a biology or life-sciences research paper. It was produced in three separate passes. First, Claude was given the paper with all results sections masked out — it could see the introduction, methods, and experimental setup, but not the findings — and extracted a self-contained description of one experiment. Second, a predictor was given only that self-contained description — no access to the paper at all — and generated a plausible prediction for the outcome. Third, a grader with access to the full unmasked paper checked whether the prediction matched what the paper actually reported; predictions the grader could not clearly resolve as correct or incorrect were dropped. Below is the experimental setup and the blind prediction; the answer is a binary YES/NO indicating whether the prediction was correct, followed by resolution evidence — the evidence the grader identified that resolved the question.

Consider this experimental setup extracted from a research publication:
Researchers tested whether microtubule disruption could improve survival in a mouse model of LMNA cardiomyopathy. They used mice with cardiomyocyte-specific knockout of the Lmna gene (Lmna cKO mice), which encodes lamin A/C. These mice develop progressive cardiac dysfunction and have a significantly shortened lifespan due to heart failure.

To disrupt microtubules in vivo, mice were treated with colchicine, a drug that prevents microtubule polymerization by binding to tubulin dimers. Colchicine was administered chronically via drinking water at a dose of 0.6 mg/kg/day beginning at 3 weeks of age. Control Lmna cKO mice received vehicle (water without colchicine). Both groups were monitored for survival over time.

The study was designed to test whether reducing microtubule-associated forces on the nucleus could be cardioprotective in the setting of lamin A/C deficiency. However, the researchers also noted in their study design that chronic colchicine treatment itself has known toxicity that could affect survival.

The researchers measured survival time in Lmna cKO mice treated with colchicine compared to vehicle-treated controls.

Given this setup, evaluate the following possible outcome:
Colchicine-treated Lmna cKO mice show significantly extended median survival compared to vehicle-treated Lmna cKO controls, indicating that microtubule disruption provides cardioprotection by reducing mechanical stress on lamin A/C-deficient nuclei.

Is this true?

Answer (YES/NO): YES